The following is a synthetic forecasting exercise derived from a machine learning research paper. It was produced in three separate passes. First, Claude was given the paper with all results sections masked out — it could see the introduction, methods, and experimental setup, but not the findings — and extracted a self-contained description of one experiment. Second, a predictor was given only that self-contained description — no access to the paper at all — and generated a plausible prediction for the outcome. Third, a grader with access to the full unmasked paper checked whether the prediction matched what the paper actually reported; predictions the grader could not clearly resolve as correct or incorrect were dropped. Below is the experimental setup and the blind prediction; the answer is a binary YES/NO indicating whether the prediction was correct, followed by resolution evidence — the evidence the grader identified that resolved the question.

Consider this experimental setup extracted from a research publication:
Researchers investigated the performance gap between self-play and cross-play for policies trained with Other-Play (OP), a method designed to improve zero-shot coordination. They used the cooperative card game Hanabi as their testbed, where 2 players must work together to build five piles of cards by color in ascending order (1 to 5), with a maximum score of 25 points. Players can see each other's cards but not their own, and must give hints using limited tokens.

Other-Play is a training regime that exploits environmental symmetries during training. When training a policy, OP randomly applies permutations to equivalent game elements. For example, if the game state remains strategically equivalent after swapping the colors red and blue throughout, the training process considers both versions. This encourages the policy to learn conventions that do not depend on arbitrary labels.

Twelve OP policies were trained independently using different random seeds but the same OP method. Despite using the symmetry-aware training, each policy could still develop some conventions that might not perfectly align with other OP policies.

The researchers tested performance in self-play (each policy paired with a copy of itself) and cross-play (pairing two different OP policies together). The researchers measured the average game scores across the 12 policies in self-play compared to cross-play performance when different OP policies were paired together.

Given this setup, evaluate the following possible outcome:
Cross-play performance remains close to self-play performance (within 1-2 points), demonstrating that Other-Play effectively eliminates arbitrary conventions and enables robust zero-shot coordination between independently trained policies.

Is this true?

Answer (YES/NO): NO